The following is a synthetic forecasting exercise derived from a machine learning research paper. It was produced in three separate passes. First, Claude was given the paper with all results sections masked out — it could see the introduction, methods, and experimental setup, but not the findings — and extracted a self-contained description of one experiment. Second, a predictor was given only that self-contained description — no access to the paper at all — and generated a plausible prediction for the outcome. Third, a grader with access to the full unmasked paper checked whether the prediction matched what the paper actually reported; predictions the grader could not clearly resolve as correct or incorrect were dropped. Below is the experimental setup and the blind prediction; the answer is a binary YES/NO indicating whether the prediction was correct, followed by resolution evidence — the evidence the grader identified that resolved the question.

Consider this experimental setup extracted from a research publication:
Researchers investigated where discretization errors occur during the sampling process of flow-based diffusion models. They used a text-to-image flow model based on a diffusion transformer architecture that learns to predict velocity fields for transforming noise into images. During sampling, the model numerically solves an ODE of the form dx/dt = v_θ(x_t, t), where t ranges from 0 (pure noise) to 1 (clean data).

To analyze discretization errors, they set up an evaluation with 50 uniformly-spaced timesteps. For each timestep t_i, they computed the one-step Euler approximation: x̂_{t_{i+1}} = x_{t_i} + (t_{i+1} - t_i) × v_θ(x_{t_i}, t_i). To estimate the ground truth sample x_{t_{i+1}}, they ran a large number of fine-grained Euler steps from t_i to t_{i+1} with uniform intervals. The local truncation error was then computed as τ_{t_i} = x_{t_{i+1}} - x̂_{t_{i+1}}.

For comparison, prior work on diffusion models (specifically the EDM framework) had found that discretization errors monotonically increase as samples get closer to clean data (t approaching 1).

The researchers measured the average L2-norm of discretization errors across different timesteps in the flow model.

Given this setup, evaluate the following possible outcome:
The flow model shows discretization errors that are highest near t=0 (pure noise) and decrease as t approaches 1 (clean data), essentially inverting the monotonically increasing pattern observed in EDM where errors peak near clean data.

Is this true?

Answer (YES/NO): NO